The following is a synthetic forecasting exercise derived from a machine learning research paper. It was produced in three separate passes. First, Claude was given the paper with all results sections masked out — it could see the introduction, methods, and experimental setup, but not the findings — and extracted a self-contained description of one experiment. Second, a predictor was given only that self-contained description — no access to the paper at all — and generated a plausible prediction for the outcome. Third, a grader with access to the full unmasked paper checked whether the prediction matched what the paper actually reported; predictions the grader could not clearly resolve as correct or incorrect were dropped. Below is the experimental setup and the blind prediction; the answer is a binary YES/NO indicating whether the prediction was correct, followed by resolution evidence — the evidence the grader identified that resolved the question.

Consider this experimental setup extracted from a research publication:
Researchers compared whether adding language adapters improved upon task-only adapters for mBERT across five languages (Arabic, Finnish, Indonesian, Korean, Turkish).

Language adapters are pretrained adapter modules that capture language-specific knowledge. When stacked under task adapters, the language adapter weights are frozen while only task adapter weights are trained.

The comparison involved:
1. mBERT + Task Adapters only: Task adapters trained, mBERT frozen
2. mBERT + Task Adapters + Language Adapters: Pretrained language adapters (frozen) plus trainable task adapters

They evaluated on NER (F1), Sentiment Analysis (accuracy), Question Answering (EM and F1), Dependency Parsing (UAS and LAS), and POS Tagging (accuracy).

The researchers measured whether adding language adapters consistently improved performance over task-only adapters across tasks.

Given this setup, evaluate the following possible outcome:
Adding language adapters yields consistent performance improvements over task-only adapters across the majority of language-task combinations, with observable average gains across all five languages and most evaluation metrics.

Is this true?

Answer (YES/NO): NO